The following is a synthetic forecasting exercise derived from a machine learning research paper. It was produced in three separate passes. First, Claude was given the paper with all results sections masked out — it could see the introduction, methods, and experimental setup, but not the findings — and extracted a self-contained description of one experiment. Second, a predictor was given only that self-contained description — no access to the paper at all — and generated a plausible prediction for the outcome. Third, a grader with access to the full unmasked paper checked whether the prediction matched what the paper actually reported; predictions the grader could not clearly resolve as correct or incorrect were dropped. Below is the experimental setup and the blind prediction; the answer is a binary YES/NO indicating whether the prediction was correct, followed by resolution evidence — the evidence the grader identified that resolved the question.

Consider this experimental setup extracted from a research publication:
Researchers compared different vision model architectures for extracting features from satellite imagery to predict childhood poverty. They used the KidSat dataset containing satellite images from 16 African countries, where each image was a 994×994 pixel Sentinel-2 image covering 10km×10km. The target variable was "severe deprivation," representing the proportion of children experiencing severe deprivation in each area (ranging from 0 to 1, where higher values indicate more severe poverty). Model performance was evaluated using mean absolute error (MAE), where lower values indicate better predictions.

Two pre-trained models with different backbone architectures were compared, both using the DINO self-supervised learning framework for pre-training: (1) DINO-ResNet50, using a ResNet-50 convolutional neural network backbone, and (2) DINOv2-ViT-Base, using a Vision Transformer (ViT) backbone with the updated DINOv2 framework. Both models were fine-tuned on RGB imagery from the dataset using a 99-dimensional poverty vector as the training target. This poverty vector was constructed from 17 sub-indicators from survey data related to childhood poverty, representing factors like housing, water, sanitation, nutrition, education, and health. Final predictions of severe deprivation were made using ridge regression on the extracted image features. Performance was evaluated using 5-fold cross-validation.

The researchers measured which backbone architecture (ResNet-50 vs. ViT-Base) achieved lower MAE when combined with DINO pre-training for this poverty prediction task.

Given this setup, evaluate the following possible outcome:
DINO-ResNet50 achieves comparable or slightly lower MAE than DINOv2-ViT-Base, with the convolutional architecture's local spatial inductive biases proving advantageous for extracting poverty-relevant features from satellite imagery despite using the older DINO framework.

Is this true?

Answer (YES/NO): NO